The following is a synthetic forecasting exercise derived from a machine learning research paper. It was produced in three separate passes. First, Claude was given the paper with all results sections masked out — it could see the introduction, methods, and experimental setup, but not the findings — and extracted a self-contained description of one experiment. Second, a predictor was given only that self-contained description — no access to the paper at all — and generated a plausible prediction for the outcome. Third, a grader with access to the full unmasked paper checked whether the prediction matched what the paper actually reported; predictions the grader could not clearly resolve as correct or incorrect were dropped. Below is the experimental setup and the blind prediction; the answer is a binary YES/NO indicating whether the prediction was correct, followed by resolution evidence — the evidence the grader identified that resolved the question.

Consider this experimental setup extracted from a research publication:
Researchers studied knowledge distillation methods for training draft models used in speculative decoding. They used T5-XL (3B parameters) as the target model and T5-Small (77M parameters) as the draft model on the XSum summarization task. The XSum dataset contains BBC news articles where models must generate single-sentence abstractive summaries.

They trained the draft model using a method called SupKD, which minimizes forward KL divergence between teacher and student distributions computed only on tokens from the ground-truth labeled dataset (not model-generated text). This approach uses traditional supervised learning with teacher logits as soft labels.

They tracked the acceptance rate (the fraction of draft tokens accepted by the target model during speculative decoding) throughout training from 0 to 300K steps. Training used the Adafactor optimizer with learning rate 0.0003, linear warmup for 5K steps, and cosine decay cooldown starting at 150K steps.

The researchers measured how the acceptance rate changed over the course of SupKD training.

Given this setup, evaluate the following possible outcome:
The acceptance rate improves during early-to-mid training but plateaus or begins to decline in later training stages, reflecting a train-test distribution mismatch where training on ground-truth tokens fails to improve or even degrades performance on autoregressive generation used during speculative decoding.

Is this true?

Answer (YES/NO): YES